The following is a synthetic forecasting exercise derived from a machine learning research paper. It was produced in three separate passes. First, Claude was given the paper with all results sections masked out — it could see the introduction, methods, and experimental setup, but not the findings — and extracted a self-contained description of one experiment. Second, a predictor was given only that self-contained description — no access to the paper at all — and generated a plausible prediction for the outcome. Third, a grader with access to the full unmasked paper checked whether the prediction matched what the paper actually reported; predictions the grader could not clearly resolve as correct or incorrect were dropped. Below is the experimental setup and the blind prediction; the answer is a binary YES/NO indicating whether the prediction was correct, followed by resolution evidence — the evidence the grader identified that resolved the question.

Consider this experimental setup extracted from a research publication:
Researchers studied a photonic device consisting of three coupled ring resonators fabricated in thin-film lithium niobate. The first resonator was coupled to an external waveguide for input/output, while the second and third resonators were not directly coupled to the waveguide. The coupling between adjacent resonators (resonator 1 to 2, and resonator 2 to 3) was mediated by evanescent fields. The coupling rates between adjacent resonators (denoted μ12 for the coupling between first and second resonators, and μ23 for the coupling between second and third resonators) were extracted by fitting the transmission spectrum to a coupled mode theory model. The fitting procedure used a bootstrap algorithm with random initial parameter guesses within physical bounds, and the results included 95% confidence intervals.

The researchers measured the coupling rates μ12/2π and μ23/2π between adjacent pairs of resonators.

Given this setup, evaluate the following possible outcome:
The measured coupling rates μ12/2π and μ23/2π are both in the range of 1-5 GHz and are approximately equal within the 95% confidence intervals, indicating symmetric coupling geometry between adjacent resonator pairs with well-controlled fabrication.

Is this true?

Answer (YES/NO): NO